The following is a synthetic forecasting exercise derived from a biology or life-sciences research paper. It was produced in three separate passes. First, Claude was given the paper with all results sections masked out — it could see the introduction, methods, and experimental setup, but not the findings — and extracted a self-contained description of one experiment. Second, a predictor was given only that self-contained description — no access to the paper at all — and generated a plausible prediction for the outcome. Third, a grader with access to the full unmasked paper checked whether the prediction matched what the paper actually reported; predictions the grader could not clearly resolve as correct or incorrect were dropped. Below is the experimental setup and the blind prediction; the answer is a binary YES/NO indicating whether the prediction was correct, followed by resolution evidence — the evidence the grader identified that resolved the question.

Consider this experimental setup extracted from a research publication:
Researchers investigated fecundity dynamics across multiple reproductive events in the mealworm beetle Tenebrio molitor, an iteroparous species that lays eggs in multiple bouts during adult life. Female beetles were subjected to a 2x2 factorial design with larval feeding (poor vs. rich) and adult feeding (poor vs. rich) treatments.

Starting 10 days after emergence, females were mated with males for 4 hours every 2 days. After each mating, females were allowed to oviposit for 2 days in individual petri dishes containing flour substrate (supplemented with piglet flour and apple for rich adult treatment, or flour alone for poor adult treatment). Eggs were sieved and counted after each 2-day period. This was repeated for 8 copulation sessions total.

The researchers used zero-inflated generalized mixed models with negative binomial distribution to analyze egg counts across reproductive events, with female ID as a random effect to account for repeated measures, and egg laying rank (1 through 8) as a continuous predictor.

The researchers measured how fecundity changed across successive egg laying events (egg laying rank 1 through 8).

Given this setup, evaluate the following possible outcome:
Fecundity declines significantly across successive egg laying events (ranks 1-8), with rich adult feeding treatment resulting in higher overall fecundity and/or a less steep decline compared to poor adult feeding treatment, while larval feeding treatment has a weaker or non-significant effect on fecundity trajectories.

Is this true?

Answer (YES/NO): YES